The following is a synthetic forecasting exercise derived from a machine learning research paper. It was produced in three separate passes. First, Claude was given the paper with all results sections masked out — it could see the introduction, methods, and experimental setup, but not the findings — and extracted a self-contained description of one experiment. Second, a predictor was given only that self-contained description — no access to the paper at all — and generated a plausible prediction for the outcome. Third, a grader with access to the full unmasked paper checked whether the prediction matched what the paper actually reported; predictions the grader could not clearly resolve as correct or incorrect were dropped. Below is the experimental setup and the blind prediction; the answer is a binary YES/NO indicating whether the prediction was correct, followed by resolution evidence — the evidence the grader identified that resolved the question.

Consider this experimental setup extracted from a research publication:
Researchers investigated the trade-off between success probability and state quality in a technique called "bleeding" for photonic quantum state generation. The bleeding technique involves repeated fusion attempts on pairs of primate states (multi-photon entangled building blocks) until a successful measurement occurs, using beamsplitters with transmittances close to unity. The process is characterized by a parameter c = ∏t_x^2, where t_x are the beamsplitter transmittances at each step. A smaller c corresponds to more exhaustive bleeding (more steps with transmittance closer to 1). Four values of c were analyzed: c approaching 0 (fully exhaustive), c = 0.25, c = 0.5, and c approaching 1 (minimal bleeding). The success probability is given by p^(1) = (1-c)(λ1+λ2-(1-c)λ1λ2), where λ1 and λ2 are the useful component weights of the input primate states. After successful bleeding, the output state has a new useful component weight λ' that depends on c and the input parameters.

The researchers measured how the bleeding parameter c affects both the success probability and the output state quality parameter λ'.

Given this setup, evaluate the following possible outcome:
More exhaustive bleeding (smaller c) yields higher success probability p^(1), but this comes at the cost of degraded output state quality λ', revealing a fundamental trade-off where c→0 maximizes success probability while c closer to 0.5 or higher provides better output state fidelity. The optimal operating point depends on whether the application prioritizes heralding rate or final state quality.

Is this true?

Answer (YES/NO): YES